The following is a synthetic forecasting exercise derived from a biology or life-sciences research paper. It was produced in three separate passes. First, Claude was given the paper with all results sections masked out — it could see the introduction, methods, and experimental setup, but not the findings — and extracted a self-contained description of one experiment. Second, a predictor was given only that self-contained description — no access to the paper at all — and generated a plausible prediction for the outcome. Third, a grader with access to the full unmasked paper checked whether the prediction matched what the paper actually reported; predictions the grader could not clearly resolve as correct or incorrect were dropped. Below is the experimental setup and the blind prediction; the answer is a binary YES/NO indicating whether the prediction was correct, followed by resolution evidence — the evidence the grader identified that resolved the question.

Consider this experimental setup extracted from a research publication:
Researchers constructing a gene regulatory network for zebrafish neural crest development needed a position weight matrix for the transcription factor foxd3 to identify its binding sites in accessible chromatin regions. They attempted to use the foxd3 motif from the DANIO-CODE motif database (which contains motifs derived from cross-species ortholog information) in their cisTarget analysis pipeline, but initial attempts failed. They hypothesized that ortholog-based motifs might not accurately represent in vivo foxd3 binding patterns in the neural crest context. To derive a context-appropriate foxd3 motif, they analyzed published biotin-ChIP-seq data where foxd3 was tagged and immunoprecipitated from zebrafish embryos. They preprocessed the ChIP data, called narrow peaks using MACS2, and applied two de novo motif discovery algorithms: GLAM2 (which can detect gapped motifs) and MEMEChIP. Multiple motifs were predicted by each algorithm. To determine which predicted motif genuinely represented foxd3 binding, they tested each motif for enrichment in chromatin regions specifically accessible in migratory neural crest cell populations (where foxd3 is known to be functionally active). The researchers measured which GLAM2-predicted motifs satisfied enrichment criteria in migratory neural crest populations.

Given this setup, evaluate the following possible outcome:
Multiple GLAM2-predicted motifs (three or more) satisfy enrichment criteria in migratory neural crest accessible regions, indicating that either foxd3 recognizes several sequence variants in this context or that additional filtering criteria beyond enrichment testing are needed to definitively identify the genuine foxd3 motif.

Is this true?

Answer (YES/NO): NO